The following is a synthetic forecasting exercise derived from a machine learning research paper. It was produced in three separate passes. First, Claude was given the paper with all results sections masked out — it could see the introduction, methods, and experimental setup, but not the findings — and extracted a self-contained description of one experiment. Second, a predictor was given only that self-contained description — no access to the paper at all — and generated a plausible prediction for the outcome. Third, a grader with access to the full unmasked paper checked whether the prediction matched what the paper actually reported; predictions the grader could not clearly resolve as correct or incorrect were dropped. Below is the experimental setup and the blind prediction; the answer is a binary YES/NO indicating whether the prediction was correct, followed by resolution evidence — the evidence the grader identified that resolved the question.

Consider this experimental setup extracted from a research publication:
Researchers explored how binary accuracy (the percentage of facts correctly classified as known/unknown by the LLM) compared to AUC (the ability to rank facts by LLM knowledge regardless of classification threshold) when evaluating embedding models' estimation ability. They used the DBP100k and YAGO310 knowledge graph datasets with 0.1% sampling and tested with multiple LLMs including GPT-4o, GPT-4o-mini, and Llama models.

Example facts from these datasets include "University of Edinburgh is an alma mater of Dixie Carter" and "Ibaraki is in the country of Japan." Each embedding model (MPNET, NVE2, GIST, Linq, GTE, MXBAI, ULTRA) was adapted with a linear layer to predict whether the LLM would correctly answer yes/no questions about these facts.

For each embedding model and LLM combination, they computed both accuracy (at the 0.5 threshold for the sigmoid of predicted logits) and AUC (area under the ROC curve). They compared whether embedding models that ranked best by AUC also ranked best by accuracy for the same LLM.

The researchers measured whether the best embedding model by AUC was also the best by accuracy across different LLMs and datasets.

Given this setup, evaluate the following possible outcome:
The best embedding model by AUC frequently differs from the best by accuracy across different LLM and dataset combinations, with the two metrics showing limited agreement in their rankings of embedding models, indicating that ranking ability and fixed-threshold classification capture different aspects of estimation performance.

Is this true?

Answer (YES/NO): NO